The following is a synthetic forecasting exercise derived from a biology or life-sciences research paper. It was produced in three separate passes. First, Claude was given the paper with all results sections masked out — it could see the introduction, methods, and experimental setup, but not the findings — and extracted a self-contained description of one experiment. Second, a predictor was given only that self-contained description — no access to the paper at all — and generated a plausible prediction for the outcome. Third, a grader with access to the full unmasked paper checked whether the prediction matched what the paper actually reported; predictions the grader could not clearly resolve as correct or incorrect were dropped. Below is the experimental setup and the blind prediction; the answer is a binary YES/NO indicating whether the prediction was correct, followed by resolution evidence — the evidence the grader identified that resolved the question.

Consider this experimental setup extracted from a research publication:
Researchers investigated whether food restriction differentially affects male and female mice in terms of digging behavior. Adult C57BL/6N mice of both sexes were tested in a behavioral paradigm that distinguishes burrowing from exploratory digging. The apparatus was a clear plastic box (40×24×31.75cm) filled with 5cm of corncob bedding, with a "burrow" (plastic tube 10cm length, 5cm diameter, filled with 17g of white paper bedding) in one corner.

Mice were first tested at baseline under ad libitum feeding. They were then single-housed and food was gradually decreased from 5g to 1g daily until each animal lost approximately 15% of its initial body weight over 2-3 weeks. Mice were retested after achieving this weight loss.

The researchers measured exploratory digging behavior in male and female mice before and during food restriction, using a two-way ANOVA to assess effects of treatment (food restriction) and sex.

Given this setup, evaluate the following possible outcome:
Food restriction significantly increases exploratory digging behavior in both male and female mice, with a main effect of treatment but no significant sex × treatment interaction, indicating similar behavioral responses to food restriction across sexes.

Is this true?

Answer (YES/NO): NO